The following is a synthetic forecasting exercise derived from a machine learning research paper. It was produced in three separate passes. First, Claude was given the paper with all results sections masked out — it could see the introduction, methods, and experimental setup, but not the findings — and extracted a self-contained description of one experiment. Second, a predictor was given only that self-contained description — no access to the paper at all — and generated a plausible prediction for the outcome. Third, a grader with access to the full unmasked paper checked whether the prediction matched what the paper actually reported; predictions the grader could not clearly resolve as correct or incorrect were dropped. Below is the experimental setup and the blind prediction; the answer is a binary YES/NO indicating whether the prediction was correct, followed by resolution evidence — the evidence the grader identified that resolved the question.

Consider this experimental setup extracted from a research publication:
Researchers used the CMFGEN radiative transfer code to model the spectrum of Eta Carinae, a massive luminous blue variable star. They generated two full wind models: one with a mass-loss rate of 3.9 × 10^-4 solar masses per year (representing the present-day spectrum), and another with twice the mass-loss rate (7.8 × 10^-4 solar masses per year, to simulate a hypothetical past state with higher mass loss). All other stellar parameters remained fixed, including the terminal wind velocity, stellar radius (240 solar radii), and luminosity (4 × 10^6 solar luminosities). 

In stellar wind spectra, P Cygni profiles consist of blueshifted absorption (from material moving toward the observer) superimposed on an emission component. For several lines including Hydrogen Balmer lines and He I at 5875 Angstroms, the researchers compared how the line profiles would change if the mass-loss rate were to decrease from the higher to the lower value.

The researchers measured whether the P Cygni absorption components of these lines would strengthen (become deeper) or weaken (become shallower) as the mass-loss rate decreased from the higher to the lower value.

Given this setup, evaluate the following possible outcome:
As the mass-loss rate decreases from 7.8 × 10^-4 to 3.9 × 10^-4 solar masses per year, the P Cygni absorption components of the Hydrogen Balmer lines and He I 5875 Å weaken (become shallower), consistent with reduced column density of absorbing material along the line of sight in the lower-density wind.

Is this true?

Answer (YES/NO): YES